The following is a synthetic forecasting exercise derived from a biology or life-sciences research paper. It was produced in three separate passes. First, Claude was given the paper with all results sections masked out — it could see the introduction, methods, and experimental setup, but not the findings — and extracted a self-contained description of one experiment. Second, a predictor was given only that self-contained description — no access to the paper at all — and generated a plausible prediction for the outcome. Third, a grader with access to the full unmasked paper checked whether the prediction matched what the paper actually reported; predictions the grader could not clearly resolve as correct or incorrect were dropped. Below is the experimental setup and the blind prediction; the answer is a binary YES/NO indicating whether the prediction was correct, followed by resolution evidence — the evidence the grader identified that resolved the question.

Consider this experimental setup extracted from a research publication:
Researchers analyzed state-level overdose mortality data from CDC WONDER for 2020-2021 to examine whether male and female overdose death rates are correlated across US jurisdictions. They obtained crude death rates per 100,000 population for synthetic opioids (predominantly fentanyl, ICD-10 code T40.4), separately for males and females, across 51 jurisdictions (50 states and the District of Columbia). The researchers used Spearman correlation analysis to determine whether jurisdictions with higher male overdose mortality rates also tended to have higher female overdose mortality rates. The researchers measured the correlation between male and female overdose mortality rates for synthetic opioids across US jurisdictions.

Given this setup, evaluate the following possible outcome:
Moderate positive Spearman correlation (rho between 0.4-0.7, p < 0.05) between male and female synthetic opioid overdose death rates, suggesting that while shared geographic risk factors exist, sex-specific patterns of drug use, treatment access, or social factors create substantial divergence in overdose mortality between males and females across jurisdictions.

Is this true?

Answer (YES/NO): NO